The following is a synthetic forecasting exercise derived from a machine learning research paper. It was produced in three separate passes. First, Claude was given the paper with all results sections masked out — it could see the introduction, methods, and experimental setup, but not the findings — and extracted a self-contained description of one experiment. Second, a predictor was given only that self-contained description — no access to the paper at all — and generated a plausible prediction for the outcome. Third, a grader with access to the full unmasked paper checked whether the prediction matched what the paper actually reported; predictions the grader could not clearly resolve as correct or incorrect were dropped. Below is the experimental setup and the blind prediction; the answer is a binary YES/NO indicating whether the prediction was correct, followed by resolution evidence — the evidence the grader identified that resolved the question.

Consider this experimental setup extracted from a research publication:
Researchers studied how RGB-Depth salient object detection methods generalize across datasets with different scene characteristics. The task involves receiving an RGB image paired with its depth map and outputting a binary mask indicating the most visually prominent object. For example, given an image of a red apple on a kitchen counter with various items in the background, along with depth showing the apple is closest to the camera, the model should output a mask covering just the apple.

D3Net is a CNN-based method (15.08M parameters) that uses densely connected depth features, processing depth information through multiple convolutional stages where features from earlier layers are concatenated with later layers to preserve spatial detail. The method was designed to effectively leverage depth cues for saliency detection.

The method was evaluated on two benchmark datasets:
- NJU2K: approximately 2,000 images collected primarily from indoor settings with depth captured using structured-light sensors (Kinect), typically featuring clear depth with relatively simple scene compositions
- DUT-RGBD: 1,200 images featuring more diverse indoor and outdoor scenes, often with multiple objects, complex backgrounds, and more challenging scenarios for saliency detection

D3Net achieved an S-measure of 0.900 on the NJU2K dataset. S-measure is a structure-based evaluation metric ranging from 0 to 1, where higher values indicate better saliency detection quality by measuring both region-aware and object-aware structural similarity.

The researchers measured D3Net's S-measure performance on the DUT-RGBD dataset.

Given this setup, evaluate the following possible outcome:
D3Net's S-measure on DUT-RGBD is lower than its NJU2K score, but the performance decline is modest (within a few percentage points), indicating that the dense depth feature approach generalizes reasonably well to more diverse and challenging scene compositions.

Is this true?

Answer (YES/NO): NO